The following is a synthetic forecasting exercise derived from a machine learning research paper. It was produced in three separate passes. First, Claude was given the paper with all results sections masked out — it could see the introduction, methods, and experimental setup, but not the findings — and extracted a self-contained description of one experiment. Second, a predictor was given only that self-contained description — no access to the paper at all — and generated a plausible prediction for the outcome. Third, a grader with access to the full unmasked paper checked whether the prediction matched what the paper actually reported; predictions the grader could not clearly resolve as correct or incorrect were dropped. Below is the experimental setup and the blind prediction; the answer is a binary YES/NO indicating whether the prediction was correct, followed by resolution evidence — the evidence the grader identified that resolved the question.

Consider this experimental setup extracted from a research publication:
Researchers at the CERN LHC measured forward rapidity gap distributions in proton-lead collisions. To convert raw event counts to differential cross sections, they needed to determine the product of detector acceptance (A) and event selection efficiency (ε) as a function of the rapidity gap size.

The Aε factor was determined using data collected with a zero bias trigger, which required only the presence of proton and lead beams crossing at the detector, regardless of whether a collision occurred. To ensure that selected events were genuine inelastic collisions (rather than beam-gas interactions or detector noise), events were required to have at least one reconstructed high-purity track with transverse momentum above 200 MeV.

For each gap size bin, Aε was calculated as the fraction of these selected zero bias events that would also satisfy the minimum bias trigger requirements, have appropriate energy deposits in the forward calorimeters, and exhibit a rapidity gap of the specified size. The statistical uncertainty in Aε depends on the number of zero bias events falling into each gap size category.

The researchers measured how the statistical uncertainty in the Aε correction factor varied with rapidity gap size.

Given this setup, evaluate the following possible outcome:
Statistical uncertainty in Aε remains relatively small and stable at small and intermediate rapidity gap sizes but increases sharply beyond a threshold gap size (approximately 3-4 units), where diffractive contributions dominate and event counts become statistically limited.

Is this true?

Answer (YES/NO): NO